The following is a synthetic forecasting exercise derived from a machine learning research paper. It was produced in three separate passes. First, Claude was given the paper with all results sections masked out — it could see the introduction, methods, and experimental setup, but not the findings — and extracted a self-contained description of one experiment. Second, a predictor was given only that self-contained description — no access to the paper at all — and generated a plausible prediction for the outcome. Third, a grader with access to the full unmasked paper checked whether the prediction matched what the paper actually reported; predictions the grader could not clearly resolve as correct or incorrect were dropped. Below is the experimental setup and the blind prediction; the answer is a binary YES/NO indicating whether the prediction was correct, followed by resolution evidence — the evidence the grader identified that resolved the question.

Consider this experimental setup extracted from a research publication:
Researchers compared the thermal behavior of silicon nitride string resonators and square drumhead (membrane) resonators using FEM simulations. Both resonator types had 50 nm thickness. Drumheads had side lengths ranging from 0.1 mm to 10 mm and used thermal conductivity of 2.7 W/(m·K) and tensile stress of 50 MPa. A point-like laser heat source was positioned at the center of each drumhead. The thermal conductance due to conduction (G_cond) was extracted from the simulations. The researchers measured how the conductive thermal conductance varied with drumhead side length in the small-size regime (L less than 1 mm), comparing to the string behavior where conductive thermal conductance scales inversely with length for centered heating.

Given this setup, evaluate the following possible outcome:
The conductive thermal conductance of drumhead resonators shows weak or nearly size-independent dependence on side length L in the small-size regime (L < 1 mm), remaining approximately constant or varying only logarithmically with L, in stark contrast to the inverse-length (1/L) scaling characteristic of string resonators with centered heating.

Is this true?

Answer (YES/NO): YES